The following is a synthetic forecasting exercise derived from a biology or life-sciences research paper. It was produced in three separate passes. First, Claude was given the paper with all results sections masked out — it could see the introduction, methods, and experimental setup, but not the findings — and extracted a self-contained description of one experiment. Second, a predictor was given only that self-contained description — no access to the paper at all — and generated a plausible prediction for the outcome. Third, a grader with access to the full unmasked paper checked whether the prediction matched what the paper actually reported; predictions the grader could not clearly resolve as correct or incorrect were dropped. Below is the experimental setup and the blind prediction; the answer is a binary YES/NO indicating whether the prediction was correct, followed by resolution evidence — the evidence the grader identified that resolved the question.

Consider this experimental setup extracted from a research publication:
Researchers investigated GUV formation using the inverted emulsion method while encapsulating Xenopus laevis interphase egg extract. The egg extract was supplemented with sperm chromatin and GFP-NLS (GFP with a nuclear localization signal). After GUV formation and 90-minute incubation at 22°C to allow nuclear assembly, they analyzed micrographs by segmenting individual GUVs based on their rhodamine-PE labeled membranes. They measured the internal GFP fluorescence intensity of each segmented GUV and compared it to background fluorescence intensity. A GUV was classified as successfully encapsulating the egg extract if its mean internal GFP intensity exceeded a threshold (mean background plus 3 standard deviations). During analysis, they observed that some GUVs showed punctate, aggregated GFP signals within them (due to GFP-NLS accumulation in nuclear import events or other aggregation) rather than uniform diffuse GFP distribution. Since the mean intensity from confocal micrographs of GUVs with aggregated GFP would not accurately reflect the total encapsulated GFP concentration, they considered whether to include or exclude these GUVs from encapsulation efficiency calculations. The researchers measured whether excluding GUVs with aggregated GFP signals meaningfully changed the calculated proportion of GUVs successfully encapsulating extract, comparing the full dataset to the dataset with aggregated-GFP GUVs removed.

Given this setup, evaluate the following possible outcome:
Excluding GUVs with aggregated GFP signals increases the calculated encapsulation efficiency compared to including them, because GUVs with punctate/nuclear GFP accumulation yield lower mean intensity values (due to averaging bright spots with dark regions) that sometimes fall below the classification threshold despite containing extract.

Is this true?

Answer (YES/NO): NO